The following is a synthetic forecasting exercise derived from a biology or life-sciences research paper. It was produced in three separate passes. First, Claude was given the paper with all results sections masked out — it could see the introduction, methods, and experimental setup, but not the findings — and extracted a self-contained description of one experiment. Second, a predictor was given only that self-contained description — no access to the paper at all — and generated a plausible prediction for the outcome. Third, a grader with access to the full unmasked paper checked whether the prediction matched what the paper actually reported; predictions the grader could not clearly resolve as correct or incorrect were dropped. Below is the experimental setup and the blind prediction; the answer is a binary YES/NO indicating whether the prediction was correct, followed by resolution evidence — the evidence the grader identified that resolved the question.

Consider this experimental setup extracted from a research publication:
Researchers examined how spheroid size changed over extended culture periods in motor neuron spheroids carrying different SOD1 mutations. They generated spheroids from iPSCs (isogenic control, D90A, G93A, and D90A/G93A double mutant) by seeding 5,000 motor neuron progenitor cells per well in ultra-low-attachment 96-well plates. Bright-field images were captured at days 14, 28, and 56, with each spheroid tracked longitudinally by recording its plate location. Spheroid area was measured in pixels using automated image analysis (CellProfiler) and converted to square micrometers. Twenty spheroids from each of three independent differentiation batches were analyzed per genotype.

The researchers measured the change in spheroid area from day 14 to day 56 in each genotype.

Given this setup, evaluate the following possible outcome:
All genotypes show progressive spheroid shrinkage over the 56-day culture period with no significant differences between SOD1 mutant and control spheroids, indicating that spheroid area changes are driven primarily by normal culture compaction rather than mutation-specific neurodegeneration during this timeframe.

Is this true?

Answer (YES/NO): NO